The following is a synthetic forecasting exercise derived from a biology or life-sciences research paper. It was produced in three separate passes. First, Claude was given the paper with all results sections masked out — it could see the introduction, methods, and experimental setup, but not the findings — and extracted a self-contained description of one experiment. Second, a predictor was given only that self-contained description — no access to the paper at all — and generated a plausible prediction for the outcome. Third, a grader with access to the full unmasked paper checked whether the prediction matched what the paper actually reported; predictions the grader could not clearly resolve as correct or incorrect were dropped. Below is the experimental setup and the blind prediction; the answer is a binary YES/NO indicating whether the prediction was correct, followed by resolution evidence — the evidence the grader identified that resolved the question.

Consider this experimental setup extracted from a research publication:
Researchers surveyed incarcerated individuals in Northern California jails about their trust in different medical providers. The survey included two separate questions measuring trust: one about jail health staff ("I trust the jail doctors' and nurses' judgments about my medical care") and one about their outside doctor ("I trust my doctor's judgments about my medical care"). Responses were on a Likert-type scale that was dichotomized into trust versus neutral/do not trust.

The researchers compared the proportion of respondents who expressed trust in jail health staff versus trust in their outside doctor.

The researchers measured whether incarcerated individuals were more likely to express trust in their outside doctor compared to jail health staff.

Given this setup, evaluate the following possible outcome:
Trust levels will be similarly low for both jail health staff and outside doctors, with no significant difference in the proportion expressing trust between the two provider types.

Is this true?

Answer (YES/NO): NO